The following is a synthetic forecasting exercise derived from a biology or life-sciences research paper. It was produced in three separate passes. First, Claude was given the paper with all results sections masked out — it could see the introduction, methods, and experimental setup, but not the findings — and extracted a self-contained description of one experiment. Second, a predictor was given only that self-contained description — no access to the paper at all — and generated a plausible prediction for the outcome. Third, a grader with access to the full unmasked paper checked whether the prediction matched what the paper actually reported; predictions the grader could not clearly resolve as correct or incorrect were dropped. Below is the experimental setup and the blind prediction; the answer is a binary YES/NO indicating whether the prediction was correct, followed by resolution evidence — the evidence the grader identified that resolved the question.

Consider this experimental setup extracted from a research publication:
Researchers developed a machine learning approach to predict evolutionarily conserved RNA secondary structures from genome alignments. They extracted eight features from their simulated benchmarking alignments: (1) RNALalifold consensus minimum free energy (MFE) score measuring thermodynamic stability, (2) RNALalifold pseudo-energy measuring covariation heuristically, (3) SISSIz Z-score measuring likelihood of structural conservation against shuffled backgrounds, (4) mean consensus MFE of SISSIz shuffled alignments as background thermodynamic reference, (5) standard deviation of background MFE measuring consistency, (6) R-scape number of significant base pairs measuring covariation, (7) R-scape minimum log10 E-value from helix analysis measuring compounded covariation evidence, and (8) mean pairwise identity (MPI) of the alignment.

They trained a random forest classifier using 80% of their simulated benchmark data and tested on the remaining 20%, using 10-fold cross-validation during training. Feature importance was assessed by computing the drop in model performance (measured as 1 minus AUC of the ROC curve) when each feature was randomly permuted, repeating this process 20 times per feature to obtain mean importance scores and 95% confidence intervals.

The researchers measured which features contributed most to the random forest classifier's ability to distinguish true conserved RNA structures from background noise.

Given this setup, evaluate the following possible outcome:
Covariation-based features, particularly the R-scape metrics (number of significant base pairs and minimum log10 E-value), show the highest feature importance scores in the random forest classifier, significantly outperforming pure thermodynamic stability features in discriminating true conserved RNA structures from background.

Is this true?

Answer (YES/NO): NO